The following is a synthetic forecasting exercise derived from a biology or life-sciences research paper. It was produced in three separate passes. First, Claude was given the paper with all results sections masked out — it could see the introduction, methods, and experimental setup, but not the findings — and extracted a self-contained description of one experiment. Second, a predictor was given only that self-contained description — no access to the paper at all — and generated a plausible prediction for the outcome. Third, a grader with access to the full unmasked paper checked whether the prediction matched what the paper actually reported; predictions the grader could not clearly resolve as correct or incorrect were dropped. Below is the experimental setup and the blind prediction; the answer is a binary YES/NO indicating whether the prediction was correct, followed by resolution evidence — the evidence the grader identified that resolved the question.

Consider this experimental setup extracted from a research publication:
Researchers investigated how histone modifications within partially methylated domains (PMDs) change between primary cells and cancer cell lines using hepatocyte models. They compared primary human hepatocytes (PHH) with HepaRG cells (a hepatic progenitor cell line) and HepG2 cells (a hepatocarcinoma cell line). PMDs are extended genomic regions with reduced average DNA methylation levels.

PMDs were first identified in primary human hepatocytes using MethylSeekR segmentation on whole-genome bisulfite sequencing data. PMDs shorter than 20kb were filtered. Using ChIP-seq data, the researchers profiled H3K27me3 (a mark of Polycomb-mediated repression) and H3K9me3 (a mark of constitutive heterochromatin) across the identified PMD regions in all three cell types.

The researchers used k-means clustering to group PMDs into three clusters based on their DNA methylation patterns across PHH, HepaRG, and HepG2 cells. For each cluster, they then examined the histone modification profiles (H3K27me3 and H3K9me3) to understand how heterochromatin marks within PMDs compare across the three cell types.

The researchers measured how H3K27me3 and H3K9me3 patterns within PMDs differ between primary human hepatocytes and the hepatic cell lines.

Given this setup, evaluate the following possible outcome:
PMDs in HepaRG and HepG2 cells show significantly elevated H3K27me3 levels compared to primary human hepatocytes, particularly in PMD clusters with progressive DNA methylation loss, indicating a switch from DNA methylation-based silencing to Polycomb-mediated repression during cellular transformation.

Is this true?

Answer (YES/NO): NO